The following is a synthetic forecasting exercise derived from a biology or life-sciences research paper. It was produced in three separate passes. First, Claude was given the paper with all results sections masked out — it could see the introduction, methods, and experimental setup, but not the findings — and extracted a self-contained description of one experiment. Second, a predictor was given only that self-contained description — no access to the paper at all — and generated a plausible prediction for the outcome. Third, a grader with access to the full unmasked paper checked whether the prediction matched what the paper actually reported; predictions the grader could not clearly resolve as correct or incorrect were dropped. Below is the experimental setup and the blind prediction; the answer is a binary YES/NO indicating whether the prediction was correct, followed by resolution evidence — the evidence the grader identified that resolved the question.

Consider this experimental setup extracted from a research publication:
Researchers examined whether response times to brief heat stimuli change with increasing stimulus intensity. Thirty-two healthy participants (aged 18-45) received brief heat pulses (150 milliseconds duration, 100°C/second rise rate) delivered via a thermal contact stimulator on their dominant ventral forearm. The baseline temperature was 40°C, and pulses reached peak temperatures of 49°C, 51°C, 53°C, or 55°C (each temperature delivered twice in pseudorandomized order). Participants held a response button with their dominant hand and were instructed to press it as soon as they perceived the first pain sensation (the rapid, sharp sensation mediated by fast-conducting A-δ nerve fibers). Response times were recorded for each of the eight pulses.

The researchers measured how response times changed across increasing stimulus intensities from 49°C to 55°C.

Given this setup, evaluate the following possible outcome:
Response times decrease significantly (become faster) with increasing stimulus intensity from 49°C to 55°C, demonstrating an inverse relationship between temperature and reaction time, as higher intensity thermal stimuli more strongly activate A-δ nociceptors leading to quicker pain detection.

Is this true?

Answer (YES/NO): YES